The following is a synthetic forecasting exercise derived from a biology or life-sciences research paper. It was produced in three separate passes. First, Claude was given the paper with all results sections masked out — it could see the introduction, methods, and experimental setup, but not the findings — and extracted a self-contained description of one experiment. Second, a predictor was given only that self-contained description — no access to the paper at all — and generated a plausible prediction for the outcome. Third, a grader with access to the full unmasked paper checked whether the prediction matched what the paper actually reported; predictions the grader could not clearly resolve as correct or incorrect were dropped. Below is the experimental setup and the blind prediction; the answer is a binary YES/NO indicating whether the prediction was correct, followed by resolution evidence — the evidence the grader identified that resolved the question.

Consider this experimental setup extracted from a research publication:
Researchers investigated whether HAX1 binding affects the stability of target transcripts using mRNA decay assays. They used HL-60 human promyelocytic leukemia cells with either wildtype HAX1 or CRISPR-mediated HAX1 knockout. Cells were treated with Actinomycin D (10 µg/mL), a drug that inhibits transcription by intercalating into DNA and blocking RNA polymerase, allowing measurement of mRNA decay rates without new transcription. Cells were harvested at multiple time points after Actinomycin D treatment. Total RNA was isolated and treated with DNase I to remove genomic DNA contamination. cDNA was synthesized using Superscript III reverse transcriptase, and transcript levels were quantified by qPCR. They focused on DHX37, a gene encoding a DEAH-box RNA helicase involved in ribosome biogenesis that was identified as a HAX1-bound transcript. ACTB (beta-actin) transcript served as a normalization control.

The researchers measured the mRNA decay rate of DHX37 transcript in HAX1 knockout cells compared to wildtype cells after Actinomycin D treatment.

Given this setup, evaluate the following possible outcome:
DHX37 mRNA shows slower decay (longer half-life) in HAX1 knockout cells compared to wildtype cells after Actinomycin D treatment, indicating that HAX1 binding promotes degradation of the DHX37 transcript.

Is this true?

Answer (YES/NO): NO